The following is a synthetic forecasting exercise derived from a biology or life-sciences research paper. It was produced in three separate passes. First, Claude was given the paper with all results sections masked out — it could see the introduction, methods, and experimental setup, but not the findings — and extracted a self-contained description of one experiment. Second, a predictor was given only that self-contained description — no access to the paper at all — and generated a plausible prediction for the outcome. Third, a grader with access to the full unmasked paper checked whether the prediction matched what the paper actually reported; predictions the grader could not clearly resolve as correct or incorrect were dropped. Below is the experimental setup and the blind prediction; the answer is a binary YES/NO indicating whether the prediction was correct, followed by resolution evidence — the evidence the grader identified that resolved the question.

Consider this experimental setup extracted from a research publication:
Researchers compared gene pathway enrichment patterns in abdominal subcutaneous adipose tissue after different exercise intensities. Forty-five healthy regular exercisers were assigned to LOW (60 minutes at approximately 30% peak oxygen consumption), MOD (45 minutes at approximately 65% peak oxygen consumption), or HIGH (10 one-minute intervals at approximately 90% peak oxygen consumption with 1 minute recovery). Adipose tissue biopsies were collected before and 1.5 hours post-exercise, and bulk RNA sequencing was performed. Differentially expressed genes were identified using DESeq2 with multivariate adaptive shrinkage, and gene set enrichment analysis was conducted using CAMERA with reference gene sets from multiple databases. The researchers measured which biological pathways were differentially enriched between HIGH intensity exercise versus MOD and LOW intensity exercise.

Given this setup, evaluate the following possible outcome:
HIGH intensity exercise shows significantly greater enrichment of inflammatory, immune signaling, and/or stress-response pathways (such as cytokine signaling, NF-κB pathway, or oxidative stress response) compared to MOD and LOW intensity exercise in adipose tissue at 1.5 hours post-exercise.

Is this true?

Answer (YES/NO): YES